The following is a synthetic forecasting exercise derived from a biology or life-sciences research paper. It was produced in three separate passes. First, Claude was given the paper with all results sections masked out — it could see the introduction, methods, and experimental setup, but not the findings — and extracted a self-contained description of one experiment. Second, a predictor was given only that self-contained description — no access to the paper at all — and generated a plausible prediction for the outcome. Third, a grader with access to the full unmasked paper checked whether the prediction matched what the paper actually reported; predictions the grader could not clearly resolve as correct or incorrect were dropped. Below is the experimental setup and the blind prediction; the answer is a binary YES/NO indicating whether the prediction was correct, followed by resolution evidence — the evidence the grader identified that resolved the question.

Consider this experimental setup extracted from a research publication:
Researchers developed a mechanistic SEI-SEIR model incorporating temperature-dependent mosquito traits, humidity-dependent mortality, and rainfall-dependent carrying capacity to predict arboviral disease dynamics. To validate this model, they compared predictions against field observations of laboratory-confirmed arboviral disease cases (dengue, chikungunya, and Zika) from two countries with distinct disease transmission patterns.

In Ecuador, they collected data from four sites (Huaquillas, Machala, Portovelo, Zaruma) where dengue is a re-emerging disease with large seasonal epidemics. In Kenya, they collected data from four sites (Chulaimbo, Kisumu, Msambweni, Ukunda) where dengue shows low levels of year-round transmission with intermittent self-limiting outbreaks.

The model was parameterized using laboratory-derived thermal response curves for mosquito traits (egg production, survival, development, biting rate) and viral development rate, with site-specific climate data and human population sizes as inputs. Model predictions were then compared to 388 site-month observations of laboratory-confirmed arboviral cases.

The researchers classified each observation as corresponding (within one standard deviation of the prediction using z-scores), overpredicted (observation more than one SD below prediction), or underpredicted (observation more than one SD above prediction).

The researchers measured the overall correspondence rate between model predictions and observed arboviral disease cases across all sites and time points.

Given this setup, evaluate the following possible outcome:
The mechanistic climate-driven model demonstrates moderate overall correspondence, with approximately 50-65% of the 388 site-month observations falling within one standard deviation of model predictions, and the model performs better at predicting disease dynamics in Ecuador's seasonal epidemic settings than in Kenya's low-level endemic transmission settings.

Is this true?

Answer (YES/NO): NO